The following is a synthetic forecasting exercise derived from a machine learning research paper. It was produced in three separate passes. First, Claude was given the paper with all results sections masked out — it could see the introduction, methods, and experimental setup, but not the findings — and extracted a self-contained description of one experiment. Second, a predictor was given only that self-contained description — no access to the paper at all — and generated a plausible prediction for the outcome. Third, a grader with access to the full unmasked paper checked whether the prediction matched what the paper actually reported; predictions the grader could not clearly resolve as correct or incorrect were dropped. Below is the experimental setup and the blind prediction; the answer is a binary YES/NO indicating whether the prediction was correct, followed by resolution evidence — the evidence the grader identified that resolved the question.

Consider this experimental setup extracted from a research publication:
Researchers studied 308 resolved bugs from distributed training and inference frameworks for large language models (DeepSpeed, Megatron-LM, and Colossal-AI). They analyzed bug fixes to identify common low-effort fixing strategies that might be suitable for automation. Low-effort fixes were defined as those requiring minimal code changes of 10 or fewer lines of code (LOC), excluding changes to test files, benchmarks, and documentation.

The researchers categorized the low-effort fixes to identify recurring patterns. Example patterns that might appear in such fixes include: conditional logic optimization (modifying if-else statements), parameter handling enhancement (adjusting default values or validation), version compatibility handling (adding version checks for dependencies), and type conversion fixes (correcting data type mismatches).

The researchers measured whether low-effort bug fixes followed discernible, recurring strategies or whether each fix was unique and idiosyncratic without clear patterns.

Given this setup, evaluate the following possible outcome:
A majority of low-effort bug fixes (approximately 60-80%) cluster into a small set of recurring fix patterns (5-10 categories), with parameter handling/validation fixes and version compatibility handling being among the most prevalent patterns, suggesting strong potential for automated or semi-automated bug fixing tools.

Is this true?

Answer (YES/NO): NO